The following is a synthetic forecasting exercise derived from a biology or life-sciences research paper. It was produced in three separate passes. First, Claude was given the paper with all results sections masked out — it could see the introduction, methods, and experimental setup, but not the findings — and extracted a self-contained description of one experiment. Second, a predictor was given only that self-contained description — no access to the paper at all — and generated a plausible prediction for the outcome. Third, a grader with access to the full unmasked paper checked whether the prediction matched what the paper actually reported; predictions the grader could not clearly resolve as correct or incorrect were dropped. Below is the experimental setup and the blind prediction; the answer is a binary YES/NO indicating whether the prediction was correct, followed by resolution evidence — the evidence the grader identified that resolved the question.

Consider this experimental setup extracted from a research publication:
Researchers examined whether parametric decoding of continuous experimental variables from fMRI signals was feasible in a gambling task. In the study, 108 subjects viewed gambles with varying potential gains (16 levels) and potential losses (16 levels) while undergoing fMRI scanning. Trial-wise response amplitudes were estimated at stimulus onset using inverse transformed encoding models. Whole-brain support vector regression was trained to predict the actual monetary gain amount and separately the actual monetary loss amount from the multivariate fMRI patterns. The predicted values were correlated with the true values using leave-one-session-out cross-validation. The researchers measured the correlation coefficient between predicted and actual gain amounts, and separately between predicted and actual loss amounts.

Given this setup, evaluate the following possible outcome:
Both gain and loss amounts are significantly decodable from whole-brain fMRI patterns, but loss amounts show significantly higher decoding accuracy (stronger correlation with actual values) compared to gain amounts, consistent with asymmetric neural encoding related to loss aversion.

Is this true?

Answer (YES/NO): NO